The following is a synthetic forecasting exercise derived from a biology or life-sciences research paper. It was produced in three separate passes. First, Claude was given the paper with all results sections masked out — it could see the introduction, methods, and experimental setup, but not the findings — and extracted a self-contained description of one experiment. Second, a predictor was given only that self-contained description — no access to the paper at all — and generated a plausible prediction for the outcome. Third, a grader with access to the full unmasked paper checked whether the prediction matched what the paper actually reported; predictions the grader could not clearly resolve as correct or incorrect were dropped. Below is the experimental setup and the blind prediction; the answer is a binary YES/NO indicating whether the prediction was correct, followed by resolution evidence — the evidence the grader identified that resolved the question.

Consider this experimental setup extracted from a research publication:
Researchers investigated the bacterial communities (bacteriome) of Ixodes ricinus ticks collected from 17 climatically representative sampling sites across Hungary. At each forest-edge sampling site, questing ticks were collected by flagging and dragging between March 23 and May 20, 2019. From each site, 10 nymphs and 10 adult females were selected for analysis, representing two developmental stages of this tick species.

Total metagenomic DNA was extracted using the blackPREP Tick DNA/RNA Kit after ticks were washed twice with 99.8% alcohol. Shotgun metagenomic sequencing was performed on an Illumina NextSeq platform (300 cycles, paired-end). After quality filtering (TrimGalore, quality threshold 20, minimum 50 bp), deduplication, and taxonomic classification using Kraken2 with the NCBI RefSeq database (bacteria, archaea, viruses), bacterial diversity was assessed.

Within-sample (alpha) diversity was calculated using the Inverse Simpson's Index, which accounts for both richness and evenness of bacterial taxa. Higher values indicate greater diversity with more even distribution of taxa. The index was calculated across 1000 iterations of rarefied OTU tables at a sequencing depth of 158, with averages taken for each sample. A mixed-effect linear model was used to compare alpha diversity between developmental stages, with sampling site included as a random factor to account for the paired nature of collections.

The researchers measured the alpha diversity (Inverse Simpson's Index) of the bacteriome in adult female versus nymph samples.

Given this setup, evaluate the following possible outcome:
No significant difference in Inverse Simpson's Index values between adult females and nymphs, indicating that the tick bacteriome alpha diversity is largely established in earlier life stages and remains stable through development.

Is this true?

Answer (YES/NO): YES